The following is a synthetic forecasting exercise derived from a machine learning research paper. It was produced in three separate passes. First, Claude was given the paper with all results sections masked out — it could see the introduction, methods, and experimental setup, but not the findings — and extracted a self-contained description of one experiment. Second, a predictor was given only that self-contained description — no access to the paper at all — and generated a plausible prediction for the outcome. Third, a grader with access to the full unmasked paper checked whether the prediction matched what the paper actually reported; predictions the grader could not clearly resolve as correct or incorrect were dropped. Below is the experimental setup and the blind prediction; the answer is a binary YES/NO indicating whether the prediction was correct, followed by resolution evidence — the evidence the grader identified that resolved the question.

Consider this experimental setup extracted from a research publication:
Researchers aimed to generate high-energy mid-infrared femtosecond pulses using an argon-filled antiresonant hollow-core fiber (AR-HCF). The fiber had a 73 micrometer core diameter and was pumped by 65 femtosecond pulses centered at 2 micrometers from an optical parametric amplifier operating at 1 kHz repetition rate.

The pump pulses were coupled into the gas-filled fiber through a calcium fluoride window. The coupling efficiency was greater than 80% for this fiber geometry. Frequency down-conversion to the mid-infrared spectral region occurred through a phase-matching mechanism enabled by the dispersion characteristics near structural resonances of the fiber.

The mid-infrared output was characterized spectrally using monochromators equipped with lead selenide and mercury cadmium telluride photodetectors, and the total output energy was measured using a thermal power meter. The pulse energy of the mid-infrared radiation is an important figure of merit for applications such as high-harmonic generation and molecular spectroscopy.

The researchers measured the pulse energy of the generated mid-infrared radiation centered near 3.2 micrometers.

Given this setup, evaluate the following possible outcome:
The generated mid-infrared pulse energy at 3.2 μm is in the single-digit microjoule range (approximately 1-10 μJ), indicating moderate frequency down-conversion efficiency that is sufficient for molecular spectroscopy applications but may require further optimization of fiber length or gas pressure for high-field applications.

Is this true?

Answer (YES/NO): YES